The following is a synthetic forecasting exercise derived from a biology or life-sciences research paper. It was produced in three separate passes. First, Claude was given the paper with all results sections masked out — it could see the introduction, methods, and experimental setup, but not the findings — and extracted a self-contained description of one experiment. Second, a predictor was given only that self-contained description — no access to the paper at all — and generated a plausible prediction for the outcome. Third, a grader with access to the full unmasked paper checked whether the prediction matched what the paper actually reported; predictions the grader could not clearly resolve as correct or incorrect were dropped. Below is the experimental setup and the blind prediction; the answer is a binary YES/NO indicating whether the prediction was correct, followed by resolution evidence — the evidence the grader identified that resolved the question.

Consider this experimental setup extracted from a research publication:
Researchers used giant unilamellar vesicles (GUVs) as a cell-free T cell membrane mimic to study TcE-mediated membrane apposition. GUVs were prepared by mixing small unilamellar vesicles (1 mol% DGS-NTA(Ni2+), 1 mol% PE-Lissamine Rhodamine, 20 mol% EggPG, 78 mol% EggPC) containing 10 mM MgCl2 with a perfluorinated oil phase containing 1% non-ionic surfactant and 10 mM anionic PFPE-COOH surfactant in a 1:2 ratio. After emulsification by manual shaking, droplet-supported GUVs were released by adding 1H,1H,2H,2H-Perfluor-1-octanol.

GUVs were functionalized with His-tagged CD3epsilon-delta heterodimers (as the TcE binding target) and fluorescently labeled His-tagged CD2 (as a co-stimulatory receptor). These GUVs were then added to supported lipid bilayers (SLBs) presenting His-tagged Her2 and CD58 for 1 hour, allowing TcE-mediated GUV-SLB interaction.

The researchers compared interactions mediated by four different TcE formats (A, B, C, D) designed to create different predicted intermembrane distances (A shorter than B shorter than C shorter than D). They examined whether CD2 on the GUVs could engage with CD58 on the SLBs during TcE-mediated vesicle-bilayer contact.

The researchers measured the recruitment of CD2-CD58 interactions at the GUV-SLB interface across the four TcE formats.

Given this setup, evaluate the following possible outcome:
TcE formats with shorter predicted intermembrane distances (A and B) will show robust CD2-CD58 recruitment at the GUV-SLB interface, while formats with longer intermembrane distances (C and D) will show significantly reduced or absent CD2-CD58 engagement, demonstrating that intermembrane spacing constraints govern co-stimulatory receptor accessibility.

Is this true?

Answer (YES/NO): YES